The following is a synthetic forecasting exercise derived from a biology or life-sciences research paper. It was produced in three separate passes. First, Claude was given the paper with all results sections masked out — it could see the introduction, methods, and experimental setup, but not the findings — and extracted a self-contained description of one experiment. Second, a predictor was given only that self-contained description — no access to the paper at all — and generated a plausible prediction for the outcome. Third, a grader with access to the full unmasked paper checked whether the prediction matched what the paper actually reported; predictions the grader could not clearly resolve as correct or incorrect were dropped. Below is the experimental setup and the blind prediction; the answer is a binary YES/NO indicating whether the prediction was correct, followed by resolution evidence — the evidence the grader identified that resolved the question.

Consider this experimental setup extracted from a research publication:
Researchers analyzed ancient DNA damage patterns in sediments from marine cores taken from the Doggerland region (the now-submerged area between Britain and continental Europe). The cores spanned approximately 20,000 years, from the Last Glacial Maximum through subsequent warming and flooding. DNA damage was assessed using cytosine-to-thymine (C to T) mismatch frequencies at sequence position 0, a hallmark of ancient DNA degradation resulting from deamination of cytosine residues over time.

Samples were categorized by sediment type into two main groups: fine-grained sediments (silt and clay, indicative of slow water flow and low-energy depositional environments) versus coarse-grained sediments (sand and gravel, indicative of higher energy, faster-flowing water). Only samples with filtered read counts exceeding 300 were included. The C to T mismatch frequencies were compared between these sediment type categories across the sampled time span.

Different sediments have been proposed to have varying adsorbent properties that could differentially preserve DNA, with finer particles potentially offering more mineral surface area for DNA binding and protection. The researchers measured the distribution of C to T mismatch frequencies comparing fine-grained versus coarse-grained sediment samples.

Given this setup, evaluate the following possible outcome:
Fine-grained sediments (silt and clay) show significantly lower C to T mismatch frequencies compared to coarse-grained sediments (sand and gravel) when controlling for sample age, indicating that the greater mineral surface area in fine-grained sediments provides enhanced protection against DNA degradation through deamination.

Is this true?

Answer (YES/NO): NO